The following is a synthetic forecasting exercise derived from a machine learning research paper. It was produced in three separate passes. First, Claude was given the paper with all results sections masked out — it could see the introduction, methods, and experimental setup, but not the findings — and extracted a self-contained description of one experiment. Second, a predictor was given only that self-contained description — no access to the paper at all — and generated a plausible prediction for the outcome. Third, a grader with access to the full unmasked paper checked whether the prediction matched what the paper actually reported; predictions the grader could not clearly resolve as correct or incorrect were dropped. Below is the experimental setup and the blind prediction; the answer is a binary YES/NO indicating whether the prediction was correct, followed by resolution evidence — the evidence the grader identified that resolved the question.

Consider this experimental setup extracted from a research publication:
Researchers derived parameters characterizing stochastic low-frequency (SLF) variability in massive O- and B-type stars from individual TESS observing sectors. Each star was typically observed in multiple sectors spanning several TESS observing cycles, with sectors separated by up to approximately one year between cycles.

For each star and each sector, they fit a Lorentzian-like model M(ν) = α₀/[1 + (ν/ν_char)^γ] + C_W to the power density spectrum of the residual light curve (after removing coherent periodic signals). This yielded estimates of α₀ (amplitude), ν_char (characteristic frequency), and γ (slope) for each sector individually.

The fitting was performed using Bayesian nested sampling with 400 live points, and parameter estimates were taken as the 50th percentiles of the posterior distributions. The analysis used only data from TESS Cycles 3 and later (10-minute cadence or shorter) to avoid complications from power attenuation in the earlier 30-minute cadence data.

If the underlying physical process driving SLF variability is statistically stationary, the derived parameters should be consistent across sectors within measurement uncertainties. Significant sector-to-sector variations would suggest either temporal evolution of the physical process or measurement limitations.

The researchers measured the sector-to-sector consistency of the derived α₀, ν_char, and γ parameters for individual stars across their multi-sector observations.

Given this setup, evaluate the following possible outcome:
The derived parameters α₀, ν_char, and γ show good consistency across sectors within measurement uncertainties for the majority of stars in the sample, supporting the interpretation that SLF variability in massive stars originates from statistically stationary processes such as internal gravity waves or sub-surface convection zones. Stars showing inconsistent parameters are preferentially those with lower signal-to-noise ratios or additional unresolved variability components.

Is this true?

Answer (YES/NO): NO